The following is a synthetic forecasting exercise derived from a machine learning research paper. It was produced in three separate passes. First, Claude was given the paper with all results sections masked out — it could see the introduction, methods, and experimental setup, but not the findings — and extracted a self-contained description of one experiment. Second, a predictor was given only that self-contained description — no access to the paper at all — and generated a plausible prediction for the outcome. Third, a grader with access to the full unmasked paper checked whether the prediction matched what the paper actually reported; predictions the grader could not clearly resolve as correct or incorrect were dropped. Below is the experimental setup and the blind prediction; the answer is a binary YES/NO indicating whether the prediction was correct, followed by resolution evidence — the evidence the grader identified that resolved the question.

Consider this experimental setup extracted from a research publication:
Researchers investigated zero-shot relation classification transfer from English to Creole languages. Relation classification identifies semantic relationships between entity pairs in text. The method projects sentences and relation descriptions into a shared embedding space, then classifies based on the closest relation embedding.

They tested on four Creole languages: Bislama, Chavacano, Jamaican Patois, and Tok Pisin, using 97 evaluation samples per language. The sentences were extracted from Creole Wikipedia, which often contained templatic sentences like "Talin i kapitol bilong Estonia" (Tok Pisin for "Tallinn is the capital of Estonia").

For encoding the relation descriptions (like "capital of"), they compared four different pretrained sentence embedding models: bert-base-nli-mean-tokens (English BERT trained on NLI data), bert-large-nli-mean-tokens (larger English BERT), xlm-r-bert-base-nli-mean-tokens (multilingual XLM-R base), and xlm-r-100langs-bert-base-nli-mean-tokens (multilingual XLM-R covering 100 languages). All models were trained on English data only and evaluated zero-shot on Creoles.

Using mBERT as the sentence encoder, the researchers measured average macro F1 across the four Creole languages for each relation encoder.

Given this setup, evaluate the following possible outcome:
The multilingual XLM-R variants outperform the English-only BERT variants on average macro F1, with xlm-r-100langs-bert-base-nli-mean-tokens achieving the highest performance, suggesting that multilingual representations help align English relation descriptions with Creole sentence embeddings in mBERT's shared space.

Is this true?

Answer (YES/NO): NO